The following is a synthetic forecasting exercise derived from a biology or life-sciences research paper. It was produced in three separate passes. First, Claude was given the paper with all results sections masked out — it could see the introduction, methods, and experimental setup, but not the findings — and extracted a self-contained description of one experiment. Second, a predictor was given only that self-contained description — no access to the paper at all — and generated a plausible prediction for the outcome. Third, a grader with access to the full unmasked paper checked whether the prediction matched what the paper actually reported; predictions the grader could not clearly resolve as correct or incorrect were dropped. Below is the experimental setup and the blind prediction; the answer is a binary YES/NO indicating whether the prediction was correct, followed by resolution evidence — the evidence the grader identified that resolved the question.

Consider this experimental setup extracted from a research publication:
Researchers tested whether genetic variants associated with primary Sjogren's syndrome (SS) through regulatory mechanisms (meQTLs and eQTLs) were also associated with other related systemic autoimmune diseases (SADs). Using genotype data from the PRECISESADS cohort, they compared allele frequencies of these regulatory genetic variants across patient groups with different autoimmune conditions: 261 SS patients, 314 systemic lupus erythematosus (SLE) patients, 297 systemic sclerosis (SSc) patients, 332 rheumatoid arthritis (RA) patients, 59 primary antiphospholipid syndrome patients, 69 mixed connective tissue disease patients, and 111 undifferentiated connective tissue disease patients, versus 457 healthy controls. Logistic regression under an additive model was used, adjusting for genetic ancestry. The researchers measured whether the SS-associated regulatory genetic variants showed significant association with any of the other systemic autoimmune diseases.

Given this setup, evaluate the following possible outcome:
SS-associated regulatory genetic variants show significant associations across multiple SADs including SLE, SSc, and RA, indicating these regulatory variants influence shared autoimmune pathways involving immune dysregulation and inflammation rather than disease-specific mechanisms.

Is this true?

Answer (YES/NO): NO